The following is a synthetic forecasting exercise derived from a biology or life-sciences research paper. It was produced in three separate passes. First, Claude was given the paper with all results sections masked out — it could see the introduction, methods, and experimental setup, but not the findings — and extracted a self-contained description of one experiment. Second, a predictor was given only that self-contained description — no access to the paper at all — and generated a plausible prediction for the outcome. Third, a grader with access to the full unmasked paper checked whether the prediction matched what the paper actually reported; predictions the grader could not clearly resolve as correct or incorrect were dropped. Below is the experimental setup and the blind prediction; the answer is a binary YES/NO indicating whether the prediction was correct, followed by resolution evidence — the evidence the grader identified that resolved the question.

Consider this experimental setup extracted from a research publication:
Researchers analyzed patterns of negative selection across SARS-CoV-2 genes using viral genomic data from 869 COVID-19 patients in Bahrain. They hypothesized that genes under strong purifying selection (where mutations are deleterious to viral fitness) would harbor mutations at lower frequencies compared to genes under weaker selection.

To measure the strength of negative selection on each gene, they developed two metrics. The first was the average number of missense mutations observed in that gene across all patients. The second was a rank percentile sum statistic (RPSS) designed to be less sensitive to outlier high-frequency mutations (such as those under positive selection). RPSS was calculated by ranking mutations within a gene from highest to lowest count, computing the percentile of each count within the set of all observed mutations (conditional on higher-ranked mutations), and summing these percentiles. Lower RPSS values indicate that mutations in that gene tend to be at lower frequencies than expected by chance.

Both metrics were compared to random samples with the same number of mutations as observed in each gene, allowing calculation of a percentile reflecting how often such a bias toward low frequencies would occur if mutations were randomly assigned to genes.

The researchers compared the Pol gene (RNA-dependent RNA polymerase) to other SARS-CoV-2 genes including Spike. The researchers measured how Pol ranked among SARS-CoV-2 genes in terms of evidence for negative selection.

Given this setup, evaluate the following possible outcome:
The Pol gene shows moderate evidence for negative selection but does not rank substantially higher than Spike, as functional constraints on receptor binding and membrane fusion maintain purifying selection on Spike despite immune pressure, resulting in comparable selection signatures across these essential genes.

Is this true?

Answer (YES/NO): NO